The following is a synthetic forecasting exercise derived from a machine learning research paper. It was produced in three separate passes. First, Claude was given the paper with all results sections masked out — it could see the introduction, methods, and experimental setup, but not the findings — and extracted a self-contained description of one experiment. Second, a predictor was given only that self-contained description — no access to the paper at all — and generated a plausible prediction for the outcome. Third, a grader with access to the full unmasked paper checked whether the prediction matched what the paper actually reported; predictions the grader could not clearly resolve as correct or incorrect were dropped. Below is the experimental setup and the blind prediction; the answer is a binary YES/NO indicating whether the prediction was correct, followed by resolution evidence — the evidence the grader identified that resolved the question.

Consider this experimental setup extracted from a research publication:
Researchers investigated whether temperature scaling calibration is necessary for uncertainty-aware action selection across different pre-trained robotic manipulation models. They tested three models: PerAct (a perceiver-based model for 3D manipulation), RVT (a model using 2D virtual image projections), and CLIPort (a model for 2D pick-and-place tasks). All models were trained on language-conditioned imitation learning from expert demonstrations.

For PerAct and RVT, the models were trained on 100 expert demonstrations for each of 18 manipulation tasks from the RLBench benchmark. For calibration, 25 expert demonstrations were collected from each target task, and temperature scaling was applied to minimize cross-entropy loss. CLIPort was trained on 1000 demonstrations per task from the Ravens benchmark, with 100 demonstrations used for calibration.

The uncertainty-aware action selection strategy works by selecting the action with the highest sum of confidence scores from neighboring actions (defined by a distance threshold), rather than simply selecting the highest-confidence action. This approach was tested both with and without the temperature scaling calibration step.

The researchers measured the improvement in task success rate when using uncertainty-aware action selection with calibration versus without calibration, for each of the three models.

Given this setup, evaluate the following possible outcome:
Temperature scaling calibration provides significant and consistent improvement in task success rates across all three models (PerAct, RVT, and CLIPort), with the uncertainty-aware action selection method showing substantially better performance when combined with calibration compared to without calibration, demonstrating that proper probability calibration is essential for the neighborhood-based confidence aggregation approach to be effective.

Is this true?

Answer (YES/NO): NO